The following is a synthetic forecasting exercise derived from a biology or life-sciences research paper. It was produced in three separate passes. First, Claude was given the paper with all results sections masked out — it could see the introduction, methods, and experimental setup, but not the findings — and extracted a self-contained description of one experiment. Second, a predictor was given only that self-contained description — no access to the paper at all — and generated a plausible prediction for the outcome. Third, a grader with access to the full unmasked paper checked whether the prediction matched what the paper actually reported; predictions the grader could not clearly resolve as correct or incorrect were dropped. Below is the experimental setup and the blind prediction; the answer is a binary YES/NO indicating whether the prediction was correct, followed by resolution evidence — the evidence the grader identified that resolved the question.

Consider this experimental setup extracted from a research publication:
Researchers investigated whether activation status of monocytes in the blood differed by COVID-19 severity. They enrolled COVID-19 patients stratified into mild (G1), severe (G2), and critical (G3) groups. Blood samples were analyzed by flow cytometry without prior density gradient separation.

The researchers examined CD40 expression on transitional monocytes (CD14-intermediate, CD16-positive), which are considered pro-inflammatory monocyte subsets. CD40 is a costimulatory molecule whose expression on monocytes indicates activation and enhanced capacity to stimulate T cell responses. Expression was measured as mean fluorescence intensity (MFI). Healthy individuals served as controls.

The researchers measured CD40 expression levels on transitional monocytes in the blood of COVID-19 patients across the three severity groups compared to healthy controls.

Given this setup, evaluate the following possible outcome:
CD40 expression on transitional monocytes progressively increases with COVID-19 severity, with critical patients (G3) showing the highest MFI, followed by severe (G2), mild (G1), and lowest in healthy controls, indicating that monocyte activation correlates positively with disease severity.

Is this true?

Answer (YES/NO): NO